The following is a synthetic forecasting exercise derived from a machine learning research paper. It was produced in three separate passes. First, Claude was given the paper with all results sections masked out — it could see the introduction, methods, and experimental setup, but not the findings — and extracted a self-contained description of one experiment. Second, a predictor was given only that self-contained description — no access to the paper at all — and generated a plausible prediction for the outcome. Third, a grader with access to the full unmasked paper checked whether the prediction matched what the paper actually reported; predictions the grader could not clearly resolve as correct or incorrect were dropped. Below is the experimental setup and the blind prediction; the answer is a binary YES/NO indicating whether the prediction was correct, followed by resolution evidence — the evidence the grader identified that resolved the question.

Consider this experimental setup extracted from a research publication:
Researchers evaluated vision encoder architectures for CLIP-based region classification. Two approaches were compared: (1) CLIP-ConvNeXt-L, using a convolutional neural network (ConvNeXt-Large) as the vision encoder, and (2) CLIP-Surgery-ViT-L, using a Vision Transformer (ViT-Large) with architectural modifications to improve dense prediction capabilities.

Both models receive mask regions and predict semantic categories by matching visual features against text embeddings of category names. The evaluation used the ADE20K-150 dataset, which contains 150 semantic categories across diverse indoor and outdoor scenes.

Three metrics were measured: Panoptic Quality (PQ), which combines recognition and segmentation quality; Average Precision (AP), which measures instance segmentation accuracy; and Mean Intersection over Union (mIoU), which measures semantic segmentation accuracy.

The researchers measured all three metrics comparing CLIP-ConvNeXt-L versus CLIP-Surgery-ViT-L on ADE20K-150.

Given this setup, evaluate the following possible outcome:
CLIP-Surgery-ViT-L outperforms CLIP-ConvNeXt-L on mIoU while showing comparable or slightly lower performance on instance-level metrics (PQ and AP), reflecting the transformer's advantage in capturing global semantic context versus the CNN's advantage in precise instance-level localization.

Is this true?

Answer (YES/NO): NO